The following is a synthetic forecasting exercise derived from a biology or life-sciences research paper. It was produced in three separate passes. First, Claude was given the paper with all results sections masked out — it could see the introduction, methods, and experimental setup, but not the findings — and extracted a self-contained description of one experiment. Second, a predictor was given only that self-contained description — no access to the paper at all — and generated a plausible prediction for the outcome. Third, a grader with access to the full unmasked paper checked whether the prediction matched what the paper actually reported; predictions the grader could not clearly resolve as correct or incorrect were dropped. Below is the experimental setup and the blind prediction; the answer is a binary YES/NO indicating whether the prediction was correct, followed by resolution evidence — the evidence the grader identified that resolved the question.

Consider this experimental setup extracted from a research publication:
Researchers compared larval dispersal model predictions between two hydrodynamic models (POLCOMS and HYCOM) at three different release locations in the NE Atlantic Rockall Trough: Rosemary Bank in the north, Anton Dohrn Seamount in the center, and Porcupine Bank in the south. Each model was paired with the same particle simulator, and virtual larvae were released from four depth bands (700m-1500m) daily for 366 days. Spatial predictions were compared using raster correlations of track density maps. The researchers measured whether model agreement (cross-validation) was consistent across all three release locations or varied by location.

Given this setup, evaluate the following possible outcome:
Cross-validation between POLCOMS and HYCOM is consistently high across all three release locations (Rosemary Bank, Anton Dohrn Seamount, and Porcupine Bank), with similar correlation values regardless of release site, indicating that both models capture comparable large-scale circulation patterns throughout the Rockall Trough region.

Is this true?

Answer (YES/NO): NO